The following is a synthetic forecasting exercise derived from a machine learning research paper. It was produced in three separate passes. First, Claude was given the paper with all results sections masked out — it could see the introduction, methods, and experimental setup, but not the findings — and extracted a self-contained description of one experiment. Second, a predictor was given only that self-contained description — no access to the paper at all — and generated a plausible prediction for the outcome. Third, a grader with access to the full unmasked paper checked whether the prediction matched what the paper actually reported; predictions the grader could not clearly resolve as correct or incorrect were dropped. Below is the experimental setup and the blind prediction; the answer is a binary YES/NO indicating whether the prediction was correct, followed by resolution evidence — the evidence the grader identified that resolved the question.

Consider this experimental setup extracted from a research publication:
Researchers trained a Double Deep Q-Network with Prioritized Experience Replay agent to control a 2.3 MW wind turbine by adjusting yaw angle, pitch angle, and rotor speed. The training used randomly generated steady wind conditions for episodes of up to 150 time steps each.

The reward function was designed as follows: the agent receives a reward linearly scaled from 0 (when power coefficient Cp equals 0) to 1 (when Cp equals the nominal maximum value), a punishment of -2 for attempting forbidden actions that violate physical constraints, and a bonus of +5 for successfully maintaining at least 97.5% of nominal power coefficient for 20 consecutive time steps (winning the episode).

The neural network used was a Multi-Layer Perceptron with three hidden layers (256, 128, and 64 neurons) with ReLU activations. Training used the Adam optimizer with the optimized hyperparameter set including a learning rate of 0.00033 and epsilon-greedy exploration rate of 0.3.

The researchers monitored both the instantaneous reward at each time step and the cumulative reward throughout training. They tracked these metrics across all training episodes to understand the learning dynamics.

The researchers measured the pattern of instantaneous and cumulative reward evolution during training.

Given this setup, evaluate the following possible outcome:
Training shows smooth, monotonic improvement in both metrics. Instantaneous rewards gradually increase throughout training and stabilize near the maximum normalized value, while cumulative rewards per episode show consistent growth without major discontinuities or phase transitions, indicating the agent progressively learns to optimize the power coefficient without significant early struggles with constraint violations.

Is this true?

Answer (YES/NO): NO